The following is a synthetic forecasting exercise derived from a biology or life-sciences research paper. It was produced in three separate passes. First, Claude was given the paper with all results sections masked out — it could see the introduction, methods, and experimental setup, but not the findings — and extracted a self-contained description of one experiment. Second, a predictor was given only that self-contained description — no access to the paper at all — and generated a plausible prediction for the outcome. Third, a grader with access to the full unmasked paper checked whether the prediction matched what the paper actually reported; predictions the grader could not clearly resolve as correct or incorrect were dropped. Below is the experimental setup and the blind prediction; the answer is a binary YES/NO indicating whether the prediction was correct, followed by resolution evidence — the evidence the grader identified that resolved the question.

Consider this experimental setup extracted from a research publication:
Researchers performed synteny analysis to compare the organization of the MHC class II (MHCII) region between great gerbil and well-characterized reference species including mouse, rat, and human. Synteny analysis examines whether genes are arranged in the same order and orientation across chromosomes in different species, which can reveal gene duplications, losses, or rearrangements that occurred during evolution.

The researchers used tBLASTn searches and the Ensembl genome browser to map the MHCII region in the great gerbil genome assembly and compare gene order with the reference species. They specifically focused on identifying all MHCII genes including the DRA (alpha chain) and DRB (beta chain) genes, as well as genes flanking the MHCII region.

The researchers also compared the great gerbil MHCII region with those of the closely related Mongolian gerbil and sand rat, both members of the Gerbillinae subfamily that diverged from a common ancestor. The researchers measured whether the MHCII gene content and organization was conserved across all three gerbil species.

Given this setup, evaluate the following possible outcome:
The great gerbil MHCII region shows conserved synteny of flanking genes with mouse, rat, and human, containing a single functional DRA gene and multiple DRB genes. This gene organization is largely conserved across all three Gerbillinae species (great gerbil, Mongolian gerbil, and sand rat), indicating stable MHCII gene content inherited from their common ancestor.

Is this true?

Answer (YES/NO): NO